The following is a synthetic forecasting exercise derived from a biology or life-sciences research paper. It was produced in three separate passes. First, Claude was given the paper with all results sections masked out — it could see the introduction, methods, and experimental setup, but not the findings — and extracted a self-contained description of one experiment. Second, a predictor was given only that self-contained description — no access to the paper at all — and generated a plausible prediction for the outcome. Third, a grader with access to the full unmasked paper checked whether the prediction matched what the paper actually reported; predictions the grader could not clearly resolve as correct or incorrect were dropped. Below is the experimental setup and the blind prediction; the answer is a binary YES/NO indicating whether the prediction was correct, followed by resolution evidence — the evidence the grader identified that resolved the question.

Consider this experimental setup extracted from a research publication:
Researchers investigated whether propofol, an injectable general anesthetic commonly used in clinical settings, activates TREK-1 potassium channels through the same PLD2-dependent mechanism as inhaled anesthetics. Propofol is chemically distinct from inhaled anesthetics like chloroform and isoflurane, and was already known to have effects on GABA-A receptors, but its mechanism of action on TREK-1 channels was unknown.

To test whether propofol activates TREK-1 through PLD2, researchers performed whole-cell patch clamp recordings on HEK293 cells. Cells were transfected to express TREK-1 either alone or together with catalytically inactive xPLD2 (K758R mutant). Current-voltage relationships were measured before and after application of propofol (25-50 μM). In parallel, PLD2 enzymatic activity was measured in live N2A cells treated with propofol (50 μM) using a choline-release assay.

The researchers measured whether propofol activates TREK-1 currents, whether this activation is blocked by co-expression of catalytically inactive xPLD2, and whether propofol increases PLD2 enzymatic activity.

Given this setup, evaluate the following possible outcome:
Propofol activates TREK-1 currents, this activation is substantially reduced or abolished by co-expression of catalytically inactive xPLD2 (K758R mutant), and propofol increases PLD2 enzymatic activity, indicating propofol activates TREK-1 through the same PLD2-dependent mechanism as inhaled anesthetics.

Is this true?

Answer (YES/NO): YES